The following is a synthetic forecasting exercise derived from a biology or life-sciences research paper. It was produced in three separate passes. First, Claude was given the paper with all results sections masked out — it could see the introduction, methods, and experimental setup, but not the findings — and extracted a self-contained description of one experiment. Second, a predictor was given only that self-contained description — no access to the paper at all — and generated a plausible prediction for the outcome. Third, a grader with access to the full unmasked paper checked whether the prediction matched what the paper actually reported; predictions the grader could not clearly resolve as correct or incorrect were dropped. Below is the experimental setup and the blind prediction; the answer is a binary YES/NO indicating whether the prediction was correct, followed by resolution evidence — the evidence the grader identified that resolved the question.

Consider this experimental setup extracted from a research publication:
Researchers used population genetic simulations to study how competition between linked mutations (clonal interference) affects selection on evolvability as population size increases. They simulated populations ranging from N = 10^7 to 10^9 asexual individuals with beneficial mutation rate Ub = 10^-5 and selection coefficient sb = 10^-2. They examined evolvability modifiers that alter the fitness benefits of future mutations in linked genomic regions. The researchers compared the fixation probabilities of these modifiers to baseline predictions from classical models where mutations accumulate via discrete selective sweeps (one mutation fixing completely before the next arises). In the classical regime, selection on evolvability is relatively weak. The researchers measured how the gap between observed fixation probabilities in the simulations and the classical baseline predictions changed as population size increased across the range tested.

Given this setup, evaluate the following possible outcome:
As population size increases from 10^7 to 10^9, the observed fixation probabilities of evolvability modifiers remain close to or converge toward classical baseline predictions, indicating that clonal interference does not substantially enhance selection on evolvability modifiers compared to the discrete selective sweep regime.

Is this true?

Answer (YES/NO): NO